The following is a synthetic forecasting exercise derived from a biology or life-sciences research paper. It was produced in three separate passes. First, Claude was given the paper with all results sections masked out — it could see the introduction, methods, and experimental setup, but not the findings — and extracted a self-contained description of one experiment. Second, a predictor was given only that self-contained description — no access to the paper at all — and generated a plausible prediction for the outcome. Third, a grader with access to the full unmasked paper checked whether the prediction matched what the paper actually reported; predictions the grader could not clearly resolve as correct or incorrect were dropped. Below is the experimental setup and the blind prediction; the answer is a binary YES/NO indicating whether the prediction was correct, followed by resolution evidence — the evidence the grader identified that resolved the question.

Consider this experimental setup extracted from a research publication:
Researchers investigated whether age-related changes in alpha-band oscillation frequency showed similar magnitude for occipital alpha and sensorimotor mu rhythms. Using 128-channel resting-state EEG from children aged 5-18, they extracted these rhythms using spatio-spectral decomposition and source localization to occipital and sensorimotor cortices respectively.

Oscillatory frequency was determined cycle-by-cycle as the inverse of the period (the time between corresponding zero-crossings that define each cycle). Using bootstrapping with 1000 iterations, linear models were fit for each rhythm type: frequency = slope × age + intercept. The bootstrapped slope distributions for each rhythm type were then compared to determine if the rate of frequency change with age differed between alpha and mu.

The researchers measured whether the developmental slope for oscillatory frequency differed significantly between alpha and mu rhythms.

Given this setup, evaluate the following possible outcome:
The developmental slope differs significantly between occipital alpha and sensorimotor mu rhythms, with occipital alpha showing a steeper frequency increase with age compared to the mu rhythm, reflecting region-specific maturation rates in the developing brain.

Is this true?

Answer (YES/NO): YES